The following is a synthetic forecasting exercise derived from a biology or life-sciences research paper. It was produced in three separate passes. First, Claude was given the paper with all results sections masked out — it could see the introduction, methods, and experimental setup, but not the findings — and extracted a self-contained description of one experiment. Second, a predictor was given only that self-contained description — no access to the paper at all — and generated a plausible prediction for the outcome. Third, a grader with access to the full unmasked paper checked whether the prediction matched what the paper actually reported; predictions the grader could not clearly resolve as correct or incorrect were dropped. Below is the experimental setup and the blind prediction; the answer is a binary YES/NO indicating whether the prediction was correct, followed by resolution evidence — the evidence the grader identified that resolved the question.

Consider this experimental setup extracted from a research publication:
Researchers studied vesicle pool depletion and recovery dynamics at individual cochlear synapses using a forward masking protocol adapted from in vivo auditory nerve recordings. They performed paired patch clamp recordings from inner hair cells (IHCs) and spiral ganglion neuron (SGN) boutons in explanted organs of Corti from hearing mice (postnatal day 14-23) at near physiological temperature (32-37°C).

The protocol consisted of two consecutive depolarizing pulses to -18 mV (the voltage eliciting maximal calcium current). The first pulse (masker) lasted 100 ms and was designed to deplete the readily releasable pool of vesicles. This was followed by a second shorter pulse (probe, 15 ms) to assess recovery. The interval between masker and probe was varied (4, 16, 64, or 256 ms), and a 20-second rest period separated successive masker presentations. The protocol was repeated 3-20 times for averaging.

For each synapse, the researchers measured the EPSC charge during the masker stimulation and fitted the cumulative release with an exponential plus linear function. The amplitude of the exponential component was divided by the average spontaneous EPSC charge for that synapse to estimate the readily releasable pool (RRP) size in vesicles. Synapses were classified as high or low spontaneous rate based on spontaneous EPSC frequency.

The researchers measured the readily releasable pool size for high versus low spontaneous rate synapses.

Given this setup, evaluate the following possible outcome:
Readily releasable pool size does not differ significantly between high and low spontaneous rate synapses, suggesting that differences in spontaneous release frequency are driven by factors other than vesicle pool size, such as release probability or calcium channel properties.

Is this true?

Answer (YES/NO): YES